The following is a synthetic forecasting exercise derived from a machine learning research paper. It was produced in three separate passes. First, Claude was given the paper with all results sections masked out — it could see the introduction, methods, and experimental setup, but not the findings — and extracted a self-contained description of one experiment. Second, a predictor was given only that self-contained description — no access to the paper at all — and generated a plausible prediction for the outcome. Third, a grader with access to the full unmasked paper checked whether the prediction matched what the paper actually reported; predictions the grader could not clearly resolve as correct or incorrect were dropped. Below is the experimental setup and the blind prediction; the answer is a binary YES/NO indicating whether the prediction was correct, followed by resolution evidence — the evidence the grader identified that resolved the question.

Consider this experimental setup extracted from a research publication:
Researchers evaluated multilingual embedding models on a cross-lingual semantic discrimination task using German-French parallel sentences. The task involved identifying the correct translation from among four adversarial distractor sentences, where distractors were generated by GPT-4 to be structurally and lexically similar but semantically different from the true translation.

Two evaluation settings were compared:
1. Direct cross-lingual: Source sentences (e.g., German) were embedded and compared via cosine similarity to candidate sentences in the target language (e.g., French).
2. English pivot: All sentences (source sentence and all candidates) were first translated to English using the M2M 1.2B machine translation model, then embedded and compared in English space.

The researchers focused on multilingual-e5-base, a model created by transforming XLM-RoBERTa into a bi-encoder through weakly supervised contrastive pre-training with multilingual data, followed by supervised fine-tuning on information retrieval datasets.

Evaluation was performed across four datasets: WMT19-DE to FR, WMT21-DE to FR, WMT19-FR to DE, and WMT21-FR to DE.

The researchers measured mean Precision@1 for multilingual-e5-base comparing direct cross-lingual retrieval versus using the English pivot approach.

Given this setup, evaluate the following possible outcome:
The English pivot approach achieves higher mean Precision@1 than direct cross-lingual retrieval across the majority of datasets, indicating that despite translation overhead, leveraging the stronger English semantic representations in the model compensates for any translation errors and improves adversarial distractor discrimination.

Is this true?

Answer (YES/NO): YES